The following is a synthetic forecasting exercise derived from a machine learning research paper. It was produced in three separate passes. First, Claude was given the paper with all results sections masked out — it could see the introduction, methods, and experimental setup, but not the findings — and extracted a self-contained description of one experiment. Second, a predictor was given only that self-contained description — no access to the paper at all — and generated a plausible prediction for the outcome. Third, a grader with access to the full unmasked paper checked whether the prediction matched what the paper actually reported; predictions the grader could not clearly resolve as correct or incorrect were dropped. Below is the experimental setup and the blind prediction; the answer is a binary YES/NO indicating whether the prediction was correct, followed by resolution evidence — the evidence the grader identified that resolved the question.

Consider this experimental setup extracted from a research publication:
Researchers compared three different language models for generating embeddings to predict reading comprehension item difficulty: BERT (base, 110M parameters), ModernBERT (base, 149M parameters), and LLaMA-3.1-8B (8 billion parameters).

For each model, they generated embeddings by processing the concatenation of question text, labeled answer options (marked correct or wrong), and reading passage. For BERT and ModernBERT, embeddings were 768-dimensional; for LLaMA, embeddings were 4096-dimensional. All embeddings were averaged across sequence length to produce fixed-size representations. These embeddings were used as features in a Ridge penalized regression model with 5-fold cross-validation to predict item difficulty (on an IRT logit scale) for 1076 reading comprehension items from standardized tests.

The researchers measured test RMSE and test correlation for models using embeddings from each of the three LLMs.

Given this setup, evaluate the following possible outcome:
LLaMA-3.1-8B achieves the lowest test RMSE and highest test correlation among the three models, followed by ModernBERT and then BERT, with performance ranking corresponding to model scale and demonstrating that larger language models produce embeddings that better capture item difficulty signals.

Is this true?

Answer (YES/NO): NO